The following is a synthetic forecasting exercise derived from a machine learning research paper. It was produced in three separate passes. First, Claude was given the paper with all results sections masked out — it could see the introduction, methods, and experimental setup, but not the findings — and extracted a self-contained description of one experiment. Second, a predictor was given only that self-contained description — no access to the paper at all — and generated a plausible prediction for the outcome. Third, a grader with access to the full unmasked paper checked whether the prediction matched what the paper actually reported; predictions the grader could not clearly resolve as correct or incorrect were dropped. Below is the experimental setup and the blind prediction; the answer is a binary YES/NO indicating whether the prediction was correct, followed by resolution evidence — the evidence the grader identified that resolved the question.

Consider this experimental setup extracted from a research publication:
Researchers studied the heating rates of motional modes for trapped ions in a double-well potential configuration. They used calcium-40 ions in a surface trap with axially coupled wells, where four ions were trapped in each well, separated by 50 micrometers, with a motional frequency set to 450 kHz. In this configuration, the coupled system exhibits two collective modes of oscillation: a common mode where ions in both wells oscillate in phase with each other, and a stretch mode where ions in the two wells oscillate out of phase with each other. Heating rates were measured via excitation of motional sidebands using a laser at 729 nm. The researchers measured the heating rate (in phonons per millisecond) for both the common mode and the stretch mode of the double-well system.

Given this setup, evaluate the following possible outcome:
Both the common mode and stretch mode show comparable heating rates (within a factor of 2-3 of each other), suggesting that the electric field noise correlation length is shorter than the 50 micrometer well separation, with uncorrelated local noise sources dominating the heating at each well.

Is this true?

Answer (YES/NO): NO